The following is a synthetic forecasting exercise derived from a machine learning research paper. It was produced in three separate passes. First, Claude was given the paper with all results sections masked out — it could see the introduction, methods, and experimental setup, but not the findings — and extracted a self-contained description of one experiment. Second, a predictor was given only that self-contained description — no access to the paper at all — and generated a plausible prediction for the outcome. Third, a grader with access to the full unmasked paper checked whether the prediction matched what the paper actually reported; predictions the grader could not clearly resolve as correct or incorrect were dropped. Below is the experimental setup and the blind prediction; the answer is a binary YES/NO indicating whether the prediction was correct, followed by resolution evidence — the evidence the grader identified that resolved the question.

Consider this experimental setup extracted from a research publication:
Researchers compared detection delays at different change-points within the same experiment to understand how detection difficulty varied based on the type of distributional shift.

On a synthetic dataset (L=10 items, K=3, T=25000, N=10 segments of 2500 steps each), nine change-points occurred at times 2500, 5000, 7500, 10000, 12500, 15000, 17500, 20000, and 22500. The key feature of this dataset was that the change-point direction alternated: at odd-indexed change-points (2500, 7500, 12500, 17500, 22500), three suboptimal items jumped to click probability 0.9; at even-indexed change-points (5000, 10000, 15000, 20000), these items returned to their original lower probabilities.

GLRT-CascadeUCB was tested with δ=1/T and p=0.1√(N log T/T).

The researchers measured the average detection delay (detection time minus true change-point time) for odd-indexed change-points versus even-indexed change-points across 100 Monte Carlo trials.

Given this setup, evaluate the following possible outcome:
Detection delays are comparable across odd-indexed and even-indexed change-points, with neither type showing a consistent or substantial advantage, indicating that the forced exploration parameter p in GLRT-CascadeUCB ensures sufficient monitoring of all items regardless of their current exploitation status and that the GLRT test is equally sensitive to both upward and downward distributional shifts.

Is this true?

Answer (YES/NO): NO